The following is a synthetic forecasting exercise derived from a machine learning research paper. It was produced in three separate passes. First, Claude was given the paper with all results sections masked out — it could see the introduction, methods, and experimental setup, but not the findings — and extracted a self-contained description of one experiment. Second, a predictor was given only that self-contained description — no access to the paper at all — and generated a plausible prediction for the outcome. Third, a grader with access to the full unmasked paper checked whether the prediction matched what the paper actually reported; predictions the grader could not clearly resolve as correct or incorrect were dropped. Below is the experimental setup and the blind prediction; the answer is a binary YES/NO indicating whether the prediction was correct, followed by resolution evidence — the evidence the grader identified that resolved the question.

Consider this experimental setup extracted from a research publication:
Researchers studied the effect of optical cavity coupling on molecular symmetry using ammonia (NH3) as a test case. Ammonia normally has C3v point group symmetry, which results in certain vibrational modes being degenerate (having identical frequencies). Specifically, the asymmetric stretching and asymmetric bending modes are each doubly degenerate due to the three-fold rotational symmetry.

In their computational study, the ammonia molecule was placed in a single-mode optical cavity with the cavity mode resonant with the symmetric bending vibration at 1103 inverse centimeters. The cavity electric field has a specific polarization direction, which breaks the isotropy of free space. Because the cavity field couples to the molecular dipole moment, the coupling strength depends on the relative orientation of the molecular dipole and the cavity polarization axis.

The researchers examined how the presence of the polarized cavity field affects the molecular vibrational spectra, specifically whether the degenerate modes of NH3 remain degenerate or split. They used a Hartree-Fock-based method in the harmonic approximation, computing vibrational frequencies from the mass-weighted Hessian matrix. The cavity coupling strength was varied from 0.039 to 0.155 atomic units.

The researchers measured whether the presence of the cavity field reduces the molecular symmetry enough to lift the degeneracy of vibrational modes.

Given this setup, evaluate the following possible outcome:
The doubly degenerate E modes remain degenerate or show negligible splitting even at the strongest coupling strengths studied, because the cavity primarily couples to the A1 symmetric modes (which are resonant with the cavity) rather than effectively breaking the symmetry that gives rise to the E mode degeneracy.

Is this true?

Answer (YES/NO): NO